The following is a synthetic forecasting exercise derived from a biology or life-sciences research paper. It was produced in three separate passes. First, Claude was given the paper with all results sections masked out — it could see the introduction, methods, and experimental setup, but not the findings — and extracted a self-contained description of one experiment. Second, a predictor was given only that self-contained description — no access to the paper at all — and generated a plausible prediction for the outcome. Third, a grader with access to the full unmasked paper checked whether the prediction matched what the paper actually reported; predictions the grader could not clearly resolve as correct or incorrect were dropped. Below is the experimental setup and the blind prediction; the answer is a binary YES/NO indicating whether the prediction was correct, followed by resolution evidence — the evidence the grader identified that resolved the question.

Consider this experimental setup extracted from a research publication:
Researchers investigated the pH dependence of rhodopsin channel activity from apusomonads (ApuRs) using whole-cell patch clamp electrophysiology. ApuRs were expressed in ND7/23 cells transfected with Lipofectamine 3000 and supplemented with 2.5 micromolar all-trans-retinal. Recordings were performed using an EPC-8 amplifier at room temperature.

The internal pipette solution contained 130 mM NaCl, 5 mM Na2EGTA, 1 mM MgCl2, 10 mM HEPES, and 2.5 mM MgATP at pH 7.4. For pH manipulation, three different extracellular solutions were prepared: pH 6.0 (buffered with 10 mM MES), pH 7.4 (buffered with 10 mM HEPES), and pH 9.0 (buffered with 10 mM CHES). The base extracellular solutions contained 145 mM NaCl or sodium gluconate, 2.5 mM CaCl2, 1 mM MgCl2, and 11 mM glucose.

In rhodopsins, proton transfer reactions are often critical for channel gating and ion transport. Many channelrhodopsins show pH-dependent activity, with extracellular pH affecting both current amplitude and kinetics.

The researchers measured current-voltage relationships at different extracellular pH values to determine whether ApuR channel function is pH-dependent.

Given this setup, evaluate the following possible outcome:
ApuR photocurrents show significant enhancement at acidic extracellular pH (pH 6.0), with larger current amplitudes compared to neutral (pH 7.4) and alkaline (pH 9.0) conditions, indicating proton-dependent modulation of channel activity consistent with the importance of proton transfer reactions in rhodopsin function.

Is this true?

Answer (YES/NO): NO